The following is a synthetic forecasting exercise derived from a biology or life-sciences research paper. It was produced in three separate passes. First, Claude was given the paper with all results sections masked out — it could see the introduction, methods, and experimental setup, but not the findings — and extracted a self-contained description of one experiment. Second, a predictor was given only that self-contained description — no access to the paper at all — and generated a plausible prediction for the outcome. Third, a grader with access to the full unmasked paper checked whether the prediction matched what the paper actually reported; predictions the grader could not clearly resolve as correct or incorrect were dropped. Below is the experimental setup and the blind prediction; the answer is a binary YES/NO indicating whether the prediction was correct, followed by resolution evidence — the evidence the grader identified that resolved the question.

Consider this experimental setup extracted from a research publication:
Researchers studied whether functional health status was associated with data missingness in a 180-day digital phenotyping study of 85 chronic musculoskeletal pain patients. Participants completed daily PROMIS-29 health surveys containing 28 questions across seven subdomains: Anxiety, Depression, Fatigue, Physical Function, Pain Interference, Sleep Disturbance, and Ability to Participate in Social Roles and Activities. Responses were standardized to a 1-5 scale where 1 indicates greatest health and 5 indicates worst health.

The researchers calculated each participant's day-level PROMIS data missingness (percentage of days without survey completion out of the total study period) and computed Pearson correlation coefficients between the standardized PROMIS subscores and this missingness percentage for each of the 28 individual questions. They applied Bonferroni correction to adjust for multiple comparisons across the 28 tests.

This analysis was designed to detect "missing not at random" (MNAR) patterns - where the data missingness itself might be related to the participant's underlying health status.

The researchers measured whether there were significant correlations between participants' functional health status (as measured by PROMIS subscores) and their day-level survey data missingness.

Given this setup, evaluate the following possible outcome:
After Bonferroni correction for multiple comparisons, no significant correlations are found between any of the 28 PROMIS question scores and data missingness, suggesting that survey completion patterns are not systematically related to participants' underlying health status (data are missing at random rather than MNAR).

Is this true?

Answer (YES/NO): NO